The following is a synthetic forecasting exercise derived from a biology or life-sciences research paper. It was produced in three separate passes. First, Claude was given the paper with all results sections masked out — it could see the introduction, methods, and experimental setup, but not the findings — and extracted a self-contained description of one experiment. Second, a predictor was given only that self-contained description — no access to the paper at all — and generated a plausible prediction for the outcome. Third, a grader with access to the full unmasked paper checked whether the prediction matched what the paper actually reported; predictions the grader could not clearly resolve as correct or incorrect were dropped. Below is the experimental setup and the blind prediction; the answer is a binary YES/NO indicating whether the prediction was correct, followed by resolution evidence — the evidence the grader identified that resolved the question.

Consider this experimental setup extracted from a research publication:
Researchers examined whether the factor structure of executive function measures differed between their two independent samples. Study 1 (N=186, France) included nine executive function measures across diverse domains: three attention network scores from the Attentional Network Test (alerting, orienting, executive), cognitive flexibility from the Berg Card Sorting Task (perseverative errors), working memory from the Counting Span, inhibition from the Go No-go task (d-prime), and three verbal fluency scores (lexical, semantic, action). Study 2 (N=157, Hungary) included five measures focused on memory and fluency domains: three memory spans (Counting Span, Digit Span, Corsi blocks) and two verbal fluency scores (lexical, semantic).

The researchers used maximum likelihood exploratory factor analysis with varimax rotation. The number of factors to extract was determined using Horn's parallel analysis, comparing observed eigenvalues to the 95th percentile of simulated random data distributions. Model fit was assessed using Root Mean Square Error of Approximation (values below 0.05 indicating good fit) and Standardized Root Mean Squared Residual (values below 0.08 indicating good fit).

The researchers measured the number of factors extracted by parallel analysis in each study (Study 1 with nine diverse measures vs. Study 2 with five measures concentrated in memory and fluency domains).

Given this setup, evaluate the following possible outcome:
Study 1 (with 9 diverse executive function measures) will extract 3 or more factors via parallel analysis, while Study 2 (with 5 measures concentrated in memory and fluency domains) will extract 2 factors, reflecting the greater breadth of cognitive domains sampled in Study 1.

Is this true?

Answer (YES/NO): NO